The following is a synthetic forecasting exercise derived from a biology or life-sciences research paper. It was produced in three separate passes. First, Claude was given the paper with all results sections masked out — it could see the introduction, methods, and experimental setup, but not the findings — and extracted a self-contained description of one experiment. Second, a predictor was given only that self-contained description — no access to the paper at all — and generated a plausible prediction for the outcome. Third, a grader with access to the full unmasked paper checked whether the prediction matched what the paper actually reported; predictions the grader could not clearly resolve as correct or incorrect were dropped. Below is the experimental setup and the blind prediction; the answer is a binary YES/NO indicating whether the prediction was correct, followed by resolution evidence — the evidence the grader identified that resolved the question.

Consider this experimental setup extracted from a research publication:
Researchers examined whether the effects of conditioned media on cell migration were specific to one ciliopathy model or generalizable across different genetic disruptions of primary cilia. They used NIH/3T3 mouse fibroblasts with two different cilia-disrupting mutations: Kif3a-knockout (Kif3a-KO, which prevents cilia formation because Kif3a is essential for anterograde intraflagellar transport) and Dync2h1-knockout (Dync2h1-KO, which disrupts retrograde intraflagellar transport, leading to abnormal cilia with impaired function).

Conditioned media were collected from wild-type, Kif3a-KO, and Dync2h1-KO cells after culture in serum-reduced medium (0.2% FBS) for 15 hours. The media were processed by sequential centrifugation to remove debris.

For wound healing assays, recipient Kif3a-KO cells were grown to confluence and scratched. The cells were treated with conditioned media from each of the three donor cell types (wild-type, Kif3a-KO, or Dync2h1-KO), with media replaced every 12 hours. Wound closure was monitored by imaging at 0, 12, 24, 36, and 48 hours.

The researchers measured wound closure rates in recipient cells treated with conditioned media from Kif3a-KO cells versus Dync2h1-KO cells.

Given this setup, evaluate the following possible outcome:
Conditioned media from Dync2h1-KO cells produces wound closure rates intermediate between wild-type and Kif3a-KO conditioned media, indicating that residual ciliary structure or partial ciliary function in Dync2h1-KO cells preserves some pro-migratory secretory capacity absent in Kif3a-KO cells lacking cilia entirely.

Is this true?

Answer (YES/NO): NO